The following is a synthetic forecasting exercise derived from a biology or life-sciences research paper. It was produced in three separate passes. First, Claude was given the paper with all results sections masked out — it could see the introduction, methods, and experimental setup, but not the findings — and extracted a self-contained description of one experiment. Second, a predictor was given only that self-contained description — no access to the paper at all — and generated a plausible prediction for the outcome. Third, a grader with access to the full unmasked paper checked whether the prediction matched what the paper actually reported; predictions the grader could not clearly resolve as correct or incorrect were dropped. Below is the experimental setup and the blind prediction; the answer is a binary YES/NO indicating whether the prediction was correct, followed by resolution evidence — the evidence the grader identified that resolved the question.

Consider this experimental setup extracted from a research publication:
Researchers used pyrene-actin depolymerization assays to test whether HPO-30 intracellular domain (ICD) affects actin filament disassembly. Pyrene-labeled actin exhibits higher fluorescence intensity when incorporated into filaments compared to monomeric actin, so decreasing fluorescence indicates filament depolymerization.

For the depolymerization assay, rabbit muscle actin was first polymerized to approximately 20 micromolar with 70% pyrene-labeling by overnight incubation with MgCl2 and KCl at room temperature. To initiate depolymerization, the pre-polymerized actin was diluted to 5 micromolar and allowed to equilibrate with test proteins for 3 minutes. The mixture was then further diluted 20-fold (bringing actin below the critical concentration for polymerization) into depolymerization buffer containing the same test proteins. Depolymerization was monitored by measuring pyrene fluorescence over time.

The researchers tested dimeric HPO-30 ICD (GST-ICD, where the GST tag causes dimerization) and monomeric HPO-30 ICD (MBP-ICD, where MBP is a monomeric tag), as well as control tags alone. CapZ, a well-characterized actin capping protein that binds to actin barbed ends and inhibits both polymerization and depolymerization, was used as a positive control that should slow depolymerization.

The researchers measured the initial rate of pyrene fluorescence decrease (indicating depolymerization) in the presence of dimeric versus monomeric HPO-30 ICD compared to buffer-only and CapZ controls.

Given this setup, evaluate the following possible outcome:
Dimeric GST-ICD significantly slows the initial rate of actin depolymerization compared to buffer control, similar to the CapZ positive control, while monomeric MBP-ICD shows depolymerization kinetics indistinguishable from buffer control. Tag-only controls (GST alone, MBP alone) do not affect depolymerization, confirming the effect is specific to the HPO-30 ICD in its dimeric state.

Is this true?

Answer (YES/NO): NO